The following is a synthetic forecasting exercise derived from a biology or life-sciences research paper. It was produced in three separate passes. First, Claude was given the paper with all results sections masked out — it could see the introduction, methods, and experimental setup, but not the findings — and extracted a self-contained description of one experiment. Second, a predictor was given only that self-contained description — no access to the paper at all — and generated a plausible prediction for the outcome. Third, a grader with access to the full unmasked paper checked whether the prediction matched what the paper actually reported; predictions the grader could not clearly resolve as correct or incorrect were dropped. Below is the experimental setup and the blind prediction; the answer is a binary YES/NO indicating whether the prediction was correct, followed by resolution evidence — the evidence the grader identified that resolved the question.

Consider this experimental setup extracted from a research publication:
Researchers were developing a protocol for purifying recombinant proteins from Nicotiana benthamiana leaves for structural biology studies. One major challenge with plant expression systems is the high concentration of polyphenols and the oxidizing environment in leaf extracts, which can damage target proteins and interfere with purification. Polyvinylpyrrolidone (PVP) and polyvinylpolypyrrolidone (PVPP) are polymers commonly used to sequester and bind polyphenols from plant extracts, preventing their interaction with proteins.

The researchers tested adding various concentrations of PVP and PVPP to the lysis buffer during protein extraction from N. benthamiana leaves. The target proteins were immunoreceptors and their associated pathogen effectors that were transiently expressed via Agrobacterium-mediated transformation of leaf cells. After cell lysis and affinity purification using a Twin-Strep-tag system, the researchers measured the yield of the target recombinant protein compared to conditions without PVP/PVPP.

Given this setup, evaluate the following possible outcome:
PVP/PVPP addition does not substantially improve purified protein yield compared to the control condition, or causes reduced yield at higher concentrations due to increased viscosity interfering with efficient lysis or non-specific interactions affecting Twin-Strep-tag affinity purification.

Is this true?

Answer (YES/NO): YES